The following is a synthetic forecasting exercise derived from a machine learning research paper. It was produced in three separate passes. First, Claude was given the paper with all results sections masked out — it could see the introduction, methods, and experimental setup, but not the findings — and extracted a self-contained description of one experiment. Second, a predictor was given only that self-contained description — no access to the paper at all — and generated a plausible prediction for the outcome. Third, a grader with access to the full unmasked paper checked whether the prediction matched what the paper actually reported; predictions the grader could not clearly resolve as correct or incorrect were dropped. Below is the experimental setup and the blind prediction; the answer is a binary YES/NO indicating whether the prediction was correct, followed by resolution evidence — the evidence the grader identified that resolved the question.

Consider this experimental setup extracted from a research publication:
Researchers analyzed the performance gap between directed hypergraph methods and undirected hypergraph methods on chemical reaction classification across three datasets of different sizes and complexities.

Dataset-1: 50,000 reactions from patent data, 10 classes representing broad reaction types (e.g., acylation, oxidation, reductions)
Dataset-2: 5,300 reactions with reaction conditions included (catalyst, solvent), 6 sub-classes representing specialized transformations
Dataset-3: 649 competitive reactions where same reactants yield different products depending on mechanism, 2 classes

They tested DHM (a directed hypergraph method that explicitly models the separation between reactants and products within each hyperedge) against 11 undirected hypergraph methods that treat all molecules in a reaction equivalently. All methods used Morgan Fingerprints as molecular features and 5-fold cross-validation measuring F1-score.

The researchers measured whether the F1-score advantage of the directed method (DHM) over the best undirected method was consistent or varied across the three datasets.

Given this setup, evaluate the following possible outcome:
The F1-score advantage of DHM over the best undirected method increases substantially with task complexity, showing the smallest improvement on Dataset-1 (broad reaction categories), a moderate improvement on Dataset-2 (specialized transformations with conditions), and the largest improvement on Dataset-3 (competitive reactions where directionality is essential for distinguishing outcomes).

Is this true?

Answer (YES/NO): NO